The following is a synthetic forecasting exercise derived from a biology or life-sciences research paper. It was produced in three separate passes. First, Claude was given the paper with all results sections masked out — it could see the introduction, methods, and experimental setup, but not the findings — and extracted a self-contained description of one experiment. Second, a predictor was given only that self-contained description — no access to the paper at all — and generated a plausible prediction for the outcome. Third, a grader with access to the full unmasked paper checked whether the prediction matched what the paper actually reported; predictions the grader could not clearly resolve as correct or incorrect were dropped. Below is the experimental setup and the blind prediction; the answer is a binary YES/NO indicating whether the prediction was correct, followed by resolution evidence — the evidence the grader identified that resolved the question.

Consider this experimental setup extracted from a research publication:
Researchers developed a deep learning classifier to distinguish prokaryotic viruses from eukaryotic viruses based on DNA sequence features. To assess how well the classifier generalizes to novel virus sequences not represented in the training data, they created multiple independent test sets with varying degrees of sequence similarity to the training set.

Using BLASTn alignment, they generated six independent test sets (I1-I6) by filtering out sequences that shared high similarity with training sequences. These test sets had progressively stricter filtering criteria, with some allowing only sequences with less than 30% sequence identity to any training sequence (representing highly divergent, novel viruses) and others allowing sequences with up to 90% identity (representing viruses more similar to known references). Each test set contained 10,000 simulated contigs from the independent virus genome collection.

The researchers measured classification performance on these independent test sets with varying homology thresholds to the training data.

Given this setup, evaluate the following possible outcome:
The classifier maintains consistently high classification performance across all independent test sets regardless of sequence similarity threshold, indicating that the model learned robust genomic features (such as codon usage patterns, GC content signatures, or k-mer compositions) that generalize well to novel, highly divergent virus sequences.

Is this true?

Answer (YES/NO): YES